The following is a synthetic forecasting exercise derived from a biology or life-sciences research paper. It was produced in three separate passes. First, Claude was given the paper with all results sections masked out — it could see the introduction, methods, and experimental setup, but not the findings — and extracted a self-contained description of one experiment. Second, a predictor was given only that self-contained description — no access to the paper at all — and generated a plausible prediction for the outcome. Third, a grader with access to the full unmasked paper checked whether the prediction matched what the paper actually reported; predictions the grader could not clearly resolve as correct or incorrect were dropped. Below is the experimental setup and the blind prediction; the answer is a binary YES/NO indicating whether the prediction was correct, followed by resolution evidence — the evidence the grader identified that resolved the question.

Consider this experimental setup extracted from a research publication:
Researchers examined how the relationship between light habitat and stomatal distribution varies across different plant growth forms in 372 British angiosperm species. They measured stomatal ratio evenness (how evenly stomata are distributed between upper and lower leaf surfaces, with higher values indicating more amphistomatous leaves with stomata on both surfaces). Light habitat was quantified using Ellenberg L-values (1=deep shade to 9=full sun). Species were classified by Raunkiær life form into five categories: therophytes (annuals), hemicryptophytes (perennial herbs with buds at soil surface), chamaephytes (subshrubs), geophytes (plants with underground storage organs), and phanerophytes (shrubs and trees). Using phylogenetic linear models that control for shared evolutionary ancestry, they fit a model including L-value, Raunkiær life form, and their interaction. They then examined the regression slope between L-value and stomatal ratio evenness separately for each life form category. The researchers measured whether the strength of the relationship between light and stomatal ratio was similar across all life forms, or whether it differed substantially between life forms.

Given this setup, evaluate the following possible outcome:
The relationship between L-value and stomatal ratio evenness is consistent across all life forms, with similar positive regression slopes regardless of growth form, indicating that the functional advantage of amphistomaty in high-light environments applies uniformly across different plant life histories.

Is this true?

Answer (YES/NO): NO